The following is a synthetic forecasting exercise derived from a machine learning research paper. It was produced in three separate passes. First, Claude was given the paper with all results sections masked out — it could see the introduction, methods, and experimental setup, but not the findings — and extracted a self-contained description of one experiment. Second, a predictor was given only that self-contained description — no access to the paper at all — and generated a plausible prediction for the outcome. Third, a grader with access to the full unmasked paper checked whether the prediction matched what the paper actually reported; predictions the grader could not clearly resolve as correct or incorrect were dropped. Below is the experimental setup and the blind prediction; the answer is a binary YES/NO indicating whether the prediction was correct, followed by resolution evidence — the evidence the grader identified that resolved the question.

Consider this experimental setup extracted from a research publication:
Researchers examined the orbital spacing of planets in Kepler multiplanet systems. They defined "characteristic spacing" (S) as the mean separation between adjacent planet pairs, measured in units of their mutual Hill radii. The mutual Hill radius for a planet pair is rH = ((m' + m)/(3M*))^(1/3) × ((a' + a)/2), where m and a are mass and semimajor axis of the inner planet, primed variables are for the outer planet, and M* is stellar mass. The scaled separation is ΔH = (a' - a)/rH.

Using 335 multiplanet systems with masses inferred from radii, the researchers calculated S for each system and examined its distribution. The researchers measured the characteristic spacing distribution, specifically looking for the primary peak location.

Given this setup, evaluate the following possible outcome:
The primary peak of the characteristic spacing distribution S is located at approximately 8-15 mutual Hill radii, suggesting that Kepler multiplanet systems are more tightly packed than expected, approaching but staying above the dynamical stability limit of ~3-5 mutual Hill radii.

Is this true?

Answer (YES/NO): NO